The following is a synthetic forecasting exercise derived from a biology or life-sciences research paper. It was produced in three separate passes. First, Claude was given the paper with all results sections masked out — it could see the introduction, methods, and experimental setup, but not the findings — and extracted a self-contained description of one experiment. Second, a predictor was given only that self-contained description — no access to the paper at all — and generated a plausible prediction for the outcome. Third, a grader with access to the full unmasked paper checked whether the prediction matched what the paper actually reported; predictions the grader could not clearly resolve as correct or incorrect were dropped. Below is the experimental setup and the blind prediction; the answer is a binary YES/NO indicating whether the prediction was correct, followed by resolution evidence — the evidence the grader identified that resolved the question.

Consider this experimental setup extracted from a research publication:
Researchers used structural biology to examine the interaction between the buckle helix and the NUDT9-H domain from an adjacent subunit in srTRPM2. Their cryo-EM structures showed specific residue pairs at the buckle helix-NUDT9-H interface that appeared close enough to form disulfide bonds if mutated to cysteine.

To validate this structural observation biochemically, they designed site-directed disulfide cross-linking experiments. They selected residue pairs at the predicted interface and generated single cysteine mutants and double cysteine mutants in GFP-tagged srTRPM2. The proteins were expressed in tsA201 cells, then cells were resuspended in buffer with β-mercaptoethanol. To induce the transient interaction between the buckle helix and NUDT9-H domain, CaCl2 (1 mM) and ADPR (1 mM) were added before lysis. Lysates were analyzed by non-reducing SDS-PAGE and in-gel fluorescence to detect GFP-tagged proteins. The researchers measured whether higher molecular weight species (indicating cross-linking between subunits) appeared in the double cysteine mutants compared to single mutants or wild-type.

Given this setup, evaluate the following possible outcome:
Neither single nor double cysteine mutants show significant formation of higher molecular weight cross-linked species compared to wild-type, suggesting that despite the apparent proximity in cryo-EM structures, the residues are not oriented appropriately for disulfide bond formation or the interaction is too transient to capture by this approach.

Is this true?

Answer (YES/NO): NO